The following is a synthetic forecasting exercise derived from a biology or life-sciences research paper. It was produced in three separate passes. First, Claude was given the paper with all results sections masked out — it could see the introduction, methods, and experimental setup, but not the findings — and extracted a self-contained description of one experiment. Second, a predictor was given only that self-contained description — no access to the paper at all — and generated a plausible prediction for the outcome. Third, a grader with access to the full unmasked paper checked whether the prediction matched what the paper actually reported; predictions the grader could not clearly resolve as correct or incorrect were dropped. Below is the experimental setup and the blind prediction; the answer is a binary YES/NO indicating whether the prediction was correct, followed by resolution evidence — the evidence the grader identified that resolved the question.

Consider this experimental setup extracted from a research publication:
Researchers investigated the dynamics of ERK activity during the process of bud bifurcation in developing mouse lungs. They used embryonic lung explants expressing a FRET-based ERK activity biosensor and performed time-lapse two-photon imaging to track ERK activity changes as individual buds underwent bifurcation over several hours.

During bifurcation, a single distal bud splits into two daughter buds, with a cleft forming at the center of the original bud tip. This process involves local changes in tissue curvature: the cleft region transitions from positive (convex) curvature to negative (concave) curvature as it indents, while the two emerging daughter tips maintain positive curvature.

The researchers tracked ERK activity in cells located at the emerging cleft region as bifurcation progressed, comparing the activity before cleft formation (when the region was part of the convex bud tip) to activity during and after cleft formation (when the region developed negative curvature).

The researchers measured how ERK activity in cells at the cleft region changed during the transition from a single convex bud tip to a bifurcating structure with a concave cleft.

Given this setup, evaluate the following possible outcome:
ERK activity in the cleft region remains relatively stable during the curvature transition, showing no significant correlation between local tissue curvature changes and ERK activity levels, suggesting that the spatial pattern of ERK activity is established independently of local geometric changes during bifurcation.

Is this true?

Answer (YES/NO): NO